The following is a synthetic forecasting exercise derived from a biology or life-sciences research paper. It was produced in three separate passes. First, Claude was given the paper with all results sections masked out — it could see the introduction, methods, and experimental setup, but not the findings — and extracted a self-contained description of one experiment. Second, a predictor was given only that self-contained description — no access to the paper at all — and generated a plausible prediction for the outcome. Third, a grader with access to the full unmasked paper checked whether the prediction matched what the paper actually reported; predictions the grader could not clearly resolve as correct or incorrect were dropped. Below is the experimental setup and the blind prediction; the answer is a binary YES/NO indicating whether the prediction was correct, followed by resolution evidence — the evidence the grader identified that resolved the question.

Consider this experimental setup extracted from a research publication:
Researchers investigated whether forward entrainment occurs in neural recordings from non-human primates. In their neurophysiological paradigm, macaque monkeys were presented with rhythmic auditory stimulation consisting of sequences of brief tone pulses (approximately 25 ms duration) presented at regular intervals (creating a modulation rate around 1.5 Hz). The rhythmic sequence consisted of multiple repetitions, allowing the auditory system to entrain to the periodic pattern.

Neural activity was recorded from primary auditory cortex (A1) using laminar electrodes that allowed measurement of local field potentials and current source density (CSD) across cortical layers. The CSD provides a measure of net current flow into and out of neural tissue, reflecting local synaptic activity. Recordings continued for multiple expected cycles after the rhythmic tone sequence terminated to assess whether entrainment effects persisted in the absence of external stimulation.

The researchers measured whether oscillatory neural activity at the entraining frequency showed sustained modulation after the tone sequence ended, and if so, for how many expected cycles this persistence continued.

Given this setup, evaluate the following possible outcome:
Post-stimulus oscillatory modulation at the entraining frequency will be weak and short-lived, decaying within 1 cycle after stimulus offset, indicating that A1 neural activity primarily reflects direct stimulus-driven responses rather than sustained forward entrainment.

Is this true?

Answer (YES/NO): NO